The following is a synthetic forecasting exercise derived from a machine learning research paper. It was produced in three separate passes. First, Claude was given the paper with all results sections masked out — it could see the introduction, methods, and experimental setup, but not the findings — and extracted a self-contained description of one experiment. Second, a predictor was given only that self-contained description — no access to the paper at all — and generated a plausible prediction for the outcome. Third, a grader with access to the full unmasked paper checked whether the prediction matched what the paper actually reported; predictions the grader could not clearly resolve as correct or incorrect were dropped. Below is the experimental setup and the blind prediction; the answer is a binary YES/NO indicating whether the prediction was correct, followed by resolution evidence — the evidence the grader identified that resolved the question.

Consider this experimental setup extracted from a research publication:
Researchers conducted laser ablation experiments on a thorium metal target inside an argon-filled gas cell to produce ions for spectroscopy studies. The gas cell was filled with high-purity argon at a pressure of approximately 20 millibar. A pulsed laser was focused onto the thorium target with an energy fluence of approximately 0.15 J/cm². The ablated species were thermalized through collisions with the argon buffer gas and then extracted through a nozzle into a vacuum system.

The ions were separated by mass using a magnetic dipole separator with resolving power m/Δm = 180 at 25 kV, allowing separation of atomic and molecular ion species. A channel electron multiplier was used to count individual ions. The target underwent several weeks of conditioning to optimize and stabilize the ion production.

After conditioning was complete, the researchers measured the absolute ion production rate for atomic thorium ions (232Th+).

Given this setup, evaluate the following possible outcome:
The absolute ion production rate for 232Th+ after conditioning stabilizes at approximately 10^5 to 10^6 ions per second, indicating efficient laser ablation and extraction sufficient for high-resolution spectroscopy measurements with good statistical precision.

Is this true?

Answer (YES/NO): YES